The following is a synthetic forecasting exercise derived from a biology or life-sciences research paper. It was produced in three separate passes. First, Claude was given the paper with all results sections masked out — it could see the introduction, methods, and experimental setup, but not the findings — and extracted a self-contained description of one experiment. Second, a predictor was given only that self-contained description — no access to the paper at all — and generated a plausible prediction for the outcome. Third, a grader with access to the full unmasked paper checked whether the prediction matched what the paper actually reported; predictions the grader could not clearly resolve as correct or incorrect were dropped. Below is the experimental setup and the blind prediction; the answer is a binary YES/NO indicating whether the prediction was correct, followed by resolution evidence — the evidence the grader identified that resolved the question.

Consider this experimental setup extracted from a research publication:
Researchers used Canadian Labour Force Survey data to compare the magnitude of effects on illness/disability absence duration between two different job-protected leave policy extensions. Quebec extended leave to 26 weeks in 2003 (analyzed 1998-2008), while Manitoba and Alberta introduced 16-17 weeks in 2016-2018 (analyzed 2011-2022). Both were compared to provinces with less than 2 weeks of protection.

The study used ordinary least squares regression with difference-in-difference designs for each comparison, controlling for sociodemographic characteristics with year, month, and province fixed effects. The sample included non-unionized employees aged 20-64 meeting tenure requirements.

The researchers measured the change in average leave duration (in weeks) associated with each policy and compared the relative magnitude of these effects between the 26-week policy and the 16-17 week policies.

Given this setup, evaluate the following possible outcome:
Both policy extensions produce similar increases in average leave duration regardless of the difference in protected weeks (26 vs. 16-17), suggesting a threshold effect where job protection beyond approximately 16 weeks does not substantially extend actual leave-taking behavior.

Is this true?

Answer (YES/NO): NO